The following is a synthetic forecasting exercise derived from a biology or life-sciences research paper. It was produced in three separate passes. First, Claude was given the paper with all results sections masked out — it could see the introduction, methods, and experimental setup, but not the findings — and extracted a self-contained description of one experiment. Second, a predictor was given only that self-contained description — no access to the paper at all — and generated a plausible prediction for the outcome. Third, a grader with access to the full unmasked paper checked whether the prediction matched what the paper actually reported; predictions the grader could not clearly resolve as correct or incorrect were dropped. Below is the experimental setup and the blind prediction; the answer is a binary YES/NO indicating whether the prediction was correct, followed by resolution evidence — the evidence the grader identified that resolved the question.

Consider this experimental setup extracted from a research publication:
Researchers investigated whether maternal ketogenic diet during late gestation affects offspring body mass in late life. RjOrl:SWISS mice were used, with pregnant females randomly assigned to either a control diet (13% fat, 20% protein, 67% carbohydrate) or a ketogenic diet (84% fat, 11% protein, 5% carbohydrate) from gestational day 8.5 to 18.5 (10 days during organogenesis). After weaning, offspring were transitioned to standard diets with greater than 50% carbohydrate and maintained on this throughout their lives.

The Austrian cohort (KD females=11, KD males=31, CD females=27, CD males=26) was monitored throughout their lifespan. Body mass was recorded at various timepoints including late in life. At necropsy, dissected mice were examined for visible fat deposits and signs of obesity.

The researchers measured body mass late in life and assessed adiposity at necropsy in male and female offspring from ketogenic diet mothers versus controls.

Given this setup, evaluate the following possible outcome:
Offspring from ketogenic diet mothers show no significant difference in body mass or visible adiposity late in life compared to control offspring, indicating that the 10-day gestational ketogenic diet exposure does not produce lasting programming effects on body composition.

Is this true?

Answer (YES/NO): NO